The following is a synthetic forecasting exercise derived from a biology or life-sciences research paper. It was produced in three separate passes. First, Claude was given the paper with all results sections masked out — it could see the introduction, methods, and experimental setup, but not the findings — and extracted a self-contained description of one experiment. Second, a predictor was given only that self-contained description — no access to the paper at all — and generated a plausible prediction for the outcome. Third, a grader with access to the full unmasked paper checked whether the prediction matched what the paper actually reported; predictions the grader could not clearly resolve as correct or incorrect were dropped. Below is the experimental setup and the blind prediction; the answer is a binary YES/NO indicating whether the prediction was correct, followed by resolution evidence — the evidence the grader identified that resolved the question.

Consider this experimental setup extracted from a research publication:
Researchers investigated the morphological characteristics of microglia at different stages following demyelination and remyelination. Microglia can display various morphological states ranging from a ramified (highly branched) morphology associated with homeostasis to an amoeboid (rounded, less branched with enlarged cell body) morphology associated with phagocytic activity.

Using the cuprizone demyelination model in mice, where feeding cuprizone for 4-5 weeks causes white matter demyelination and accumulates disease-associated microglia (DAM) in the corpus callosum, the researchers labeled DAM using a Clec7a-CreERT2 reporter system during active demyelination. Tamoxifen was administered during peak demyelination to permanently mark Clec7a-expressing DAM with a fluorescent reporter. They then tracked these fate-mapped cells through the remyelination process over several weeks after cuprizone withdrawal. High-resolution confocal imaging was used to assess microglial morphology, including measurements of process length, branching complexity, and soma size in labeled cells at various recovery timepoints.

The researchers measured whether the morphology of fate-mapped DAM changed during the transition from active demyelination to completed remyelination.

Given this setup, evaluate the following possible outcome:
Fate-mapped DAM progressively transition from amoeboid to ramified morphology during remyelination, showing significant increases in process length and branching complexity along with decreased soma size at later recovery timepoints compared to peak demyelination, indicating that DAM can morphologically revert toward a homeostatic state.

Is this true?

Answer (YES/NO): YES